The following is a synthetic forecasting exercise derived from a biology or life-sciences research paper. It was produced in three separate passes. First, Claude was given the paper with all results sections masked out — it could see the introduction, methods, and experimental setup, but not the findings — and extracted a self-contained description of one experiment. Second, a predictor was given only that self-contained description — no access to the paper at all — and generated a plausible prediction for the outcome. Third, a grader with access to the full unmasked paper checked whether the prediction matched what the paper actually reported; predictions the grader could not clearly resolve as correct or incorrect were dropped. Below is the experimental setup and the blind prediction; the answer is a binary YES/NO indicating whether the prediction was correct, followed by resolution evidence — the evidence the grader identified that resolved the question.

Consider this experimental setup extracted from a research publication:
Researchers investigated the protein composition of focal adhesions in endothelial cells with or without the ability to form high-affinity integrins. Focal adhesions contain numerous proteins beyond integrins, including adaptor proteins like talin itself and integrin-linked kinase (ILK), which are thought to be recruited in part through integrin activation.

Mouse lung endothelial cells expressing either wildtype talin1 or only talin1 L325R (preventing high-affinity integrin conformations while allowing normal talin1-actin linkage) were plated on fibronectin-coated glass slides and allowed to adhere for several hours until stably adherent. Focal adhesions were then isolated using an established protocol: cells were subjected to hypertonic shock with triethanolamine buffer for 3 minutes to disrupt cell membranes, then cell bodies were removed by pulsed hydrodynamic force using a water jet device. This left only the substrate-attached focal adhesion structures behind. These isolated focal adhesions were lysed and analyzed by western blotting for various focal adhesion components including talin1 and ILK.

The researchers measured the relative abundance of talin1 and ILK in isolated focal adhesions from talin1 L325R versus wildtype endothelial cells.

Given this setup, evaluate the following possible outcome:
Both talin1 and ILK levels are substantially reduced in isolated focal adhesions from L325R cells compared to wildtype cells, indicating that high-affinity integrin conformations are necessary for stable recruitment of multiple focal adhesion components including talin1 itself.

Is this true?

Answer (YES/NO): NO